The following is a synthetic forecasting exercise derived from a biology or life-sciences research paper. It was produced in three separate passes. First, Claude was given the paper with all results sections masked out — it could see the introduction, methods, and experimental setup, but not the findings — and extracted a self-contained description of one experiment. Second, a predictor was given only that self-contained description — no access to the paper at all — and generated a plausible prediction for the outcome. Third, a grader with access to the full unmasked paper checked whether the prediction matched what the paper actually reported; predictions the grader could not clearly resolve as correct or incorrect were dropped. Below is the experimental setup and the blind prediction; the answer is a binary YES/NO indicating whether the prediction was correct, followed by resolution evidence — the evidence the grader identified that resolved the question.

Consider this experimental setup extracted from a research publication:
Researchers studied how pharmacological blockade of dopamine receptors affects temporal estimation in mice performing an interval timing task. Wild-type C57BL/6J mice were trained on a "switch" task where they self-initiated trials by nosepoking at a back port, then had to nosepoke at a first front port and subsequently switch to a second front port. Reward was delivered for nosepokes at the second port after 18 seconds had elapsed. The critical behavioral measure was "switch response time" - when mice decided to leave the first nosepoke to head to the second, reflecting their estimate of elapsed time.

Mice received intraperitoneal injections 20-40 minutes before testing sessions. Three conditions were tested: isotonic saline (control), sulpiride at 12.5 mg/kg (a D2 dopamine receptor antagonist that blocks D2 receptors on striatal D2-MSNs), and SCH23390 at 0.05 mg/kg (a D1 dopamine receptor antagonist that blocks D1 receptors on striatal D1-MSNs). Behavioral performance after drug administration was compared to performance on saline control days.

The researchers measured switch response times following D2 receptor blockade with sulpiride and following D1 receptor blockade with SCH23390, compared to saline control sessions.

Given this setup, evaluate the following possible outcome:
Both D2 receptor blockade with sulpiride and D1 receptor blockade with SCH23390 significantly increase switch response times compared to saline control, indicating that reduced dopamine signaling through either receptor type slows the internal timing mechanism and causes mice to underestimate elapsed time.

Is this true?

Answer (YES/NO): YES